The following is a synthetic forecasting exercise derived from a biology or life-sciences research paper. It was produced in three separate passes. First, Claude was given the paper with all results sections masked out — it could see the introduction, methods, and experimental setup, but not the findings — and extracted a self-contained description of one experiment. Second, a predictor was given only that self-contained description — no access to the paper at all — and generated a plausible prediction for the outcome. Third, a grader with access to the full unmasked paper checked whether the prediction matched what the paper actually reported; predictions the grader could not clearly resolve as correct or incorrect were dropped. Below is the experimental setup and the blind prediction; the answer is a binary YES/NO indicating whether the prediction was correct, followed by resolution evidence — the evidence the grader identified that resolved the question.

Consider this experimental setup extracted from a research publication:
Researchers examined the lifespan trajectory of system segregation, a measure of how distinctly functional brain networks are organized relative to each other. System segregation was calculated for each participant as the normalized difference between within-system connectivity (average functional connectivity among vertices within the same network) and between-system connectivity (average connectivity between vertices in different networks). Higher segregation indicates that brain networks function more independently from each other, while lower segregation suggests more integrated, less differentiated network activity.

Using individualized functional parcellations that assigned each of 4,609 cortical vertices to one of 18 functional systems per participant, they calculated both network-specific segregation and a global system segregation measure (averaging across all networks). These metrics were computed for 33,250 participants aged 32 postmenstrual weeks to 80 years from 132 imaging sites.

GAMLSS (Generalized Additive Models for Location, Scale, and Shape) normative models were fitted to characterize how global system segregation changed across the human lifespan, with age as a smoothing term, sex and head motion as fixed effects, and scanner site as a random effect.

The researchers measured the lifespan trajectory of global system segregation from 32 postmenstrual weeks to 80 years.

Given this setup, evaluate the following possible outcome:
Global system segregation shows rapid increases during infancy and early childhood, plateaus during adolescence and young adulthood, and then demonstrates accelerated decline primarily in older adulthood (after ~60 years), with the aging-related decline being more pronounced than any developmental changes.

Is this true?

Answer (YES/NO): NO